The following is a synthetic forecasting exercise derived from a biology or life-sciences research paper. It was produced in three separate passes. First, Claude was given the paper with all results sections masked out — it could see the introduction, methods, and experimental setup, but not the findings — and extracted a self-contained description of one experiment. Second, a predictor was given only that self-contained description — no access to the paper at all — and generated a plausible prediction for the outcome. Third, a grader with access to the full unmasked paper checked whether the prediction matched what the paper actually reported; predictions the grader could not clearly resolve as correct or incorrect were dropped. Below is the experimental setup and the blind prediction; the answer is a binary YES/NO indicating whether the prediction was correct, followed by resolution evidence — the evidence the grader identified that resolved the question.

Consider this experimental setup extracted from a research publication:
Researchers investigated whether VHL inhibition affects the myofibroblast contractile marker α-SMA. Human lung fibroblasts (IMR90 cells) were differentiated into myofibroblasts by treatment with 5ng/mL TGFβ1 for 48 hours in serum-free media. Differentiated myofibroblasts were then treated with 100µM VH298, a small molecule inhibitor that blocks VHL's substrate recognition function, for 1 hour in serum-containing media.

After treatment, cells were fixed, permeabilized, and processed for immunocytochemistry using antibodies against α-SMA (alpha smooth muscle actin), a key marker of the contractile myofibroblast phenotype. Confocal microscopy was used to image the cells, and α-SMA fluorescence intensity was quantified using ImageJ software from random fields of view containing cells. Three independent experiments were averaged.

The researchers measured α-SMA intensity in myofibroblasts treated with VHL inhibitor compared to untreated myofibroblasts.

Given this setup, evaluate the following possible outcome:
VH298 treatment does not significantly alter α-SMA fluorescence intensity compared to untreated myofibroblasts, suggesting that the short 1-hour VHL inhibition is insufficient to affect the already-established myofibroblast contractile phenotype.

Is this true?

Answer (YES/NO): YES